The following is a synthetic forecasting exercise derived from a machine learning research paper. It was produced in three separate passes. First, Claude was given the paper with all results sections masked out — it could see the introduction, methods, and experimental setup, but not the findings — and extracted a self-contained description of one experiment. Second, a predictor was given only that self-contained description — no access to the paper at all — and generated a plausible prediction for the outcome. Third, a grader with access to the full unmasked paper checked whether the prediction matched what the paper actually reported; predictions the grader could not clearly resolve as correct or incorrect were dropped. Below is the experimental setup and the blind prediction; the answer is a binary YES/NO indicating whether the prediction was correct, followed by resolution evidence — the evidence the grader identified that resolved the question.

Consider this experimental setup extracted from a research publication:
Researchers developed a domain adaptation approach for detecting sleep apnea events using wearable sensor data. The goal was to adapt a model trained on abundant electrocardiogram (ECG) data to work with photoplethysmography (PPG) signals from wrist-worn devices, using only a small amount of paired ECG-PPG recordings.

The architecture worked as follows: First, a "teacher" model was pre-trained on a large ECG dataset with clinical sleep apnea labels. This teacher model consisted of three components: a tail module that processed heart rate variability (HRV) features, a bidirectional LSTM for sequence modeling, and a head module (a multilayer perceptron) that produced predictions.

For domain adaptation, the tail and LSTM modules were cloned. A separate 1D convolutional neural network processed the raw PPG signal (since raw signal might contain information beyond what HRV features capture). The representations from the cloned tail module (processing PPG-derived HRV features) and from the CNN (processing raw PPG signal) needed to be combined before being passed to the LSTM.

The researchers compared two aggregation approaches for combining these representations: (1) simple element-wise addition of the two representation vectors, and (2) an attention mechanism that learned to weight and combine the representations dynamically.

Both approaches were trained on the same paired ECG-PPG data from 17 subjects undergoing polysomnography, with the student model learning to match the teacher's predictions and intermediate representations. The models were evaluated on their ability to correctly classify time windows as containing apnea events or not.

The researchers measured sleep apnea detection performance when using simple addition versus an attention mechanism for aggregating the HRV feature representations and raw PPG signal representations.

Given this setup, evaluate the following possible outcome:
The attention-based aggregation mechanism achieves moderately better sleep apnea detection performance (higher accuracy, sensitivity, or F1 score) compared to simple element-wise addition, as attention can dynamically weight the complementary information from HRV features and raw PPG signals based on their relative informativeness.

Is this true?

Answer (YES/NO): NO